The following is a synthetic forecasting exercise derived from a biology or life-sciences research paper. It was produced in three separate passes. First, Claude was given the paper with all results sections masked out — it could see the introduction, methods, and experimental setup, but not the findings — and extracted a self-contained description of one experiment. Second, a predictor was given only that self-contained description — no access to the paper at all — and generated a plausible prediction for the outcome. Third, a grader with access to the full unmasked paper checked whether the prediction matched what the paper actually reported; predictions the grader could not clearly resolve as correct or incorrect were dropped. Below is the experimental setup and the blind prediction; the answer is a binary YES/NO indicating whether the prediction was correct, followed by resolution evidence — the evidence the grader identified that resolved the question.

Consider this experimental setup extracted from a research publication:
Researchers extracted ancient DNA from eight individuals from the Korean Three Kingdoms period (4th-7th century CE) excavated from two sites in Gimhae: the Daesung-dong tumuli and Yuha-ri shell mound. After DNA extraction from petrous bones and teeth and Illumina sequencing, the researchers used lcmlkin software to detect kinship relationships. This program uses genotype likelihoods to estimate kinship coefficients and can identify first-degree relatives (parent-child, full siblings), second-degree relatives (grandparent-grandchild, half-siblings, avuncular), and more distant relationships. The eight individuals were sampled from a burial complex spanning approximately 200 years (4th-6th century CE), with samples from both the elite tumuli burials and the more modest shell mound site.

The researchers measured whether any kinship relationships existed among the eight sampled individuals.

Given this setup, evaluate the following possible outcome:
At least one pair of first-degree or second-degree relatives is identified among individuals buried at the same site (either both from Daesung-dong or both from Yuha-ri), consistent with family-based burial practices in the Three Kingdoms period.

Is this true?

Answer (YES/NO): NO